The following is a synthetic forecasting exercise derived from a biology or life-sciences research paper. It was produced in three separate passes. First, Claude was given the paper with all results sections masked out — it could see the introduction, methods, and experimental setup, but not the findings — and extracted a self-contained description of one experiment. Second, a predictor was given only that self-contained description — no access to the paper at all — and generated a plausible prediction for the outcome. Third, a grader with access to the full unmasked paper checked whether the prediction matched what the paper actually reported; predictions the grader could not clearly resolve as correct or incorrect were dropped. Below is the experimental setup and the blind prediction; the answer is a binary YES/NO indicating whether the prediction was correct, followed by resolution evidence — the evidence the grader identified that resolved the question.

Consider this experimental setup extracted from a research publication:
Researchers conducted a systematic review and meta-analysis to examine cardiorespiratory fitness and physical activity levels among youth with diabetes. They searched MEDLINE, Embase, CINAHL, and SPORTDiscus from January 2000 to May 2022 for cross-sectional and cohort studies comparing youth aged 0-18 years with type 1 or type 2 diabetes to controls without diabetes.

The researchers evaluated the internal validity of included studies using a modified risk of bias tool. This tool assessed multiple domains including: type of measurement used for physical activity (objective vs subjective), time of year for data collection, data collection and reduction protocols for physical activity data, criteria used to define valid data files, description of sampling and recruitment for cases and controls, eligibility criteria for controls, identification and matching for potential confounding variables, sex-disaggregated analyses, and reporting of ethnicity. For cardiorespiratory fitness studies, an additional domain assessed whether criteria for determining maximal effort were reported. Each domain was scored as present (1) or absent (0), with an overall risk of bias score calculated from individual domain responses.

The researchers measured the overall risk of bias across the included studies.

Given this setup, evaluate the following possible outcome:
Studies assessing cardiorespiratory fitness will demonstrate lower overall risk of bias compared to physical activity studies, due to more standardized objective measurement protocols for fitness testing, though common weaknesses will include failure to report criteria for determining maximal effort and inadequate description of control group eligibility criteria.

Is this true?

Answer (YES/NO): NO